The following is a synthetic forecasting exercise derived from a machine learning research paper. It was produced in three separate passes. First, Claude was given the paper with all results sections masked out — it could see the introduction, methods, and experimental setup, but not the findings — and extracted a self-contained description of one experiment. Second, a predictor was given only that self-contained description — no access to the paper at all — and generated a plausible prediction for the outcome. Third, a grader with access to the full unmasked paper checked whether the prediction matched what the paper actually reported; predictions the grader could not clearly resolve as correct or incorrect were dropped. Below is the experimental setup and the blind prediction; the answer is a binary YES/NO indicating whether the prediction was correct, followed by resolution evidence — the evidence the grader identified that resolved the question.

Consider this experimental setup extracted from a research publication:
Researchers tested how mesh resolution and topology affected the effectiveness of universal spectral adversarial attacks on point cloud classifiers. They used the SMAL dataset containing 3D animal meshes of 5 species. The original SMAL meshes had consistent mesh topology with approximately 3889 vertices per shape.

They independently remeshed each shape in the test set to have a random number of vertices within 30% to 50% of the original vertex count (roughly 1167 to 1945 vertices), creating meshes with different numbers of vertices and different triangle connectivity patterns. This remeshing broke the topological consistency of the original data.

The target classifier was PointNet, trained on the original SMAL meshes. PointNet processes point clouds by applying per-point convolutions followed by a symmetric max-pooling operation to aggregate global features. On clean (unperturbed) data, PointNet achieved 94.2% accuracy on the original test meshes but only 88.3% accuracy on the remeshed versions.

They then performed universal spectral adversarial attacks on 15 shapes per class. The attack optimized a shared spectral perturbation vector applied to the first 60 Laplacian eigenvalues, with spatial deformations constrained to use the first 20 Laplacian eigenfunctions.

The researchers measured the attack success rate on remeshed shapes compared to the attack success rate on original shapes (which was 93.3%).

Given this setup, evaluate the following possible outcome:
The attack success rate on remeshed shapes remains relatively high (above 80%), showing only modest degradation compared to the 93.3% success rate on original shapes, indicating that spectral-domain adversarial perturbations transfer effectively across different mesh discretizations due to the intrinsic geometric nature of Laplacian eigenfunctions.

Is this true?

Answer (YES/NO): NO